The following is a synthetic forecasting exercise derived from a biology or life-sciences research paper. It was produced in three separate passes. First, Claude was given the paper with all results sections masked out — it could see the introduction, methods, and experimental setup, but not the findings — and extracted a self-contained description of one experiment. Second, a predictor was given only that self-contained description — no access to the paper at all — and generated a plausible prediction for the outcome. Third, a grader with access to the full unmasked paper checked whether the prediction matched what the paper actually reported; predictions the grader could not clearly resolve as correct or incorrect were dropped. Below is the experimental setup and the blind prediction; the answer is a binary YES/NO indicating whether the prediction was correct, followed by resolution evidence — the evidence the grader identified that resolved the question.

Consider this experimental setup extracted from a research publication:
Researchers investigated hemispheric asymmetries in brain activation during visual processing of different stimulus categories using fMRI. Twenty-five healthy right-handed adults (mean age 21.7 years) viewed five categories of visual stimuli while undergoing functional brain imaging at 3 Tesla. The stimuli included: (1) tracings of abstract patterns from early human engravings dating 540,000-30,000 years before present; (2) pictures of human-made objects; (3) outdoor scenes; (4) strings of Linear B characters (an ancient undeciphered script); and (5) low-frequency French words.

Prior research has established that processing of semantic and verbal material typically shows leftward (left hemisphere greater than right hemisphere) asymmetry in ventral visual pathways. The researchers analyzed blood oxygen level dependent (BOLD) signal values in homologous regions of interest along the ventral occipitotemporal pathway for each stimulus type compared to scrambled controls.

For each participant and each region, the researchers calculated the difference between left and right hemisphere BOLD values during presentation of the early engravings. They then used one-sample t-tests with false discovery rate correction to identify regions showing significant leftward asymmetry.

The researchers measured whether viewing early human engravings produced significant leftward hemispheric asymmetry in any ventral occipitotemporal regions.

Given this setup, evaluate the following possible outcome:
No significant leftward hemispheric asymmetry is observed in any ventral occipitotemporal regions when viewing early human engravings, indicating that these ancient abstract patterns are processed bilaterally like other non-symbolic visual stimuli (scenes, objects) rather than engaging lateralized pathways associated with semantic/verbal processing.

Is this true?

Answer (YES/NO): NO